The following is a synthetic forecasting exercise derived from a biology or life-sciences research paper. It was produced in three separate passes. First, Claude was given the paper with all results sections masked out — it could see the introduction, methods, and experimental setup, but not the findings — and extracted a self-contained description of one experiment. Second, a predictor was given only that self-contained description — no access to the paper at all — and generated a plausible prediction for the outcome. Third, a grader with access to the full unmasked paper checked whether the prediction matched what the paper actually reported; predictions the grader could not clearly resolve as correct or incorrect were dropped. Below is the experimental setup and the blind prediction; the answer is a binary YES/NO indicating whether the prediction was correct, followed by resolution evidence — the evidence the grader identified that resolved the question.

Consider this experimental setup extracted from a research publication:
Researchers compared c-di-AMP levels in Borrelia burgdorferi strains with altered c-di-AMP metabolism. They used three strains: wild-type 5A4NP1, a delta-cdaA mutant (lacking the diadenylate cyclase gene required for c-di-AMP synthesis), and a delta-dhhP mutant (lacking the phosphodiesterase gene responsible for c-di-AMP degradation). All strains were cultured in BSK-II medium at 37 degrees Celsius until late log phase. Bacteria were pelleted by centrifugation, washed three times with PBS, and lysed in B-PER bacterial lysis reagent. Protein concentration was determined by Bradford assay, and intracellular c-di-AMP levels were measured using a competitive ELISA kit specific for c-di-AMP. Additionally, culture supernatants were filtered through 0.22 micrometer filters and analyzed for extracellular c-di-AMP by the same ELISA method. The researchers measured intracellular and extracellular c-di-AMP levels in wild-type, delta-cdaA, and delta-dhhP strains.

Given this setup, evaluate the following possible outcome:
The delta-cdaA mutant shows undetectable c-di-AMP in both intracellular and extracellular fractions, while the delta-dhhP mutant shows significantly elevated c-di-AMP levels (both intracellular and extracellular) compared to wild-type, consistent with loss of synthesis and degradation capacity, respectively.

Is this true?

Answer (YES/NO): NO